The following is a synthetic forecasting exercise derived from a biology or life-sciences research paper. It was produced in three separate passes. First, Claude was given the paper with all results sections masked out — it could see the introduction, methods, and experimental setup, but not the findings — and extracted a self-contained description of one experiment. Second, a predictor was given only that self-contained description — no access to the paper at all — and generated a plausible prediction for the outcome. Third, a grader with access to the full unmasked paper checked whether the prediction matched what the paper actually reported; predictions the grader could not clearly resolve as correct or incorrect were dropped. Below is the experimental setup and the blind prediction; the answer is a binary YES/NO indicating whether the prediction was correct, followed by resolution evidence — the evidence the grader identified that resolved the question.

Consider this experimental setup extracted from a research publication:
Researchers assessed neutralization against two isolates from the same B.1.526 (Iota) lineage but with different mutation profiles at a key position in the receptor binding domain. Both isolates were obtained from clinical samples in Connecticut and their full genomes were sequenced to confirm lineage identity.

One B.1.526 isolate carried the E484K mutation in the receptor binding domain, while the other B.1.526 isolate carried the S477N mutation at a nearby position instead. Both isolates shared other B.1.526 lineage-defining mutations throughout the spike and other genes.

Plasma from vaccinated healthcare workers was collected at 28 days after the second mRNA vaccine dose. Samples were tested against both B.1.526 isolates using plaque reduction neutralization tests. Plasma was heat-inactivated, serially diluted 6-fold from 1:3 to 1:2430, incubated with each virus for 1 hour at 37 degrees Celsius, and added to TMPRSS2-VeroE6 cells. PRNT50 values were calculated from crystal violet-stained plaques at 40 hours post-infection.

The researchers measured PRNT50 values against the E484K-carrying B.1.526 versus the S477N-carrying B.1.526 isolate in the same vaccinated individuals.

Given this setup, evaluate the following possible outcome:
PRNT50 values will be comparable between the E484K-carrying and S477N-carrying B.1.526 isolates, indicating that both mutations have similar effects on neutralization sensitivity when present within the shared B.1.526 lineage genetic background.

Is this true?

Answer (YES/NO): NO